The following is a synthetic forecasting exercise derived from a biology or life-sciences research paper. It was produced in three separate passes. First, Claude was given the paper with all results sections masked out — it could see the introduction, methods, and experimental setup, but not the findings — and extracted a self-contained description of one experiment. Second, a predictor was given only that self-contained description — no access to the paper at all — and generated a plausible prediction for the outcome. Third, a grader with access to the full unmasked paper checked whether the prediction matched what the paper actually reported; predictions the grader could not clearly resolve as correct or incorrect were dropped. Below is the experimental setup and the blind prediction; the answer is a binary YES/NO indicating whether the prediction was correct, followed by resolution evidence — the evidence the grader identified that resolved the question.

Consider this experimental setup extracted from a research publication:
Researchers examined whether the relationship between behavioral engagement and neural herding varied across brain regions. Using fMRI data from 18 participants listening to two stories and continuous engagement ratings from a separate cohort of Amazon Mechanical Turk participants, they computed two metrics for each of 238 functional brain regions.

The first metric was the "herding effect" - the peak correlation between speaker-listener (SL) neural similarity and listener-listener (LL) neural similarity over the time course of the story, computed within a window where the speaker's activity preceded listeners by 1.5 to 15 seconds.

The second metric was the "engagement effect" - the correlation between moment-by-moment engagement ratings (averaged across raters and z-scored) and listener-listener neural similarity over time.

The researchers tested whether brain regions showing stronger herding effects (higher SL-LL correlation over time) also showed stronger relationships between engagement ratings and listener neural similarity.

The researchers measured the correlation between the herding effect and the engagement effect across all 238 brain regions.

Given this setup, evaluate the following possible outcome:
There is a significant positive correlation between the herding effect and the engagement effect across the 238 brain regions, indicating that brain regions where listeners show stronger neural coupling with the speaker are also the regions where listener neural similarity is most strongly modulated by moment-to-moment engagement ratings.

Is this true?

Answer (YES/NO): YES